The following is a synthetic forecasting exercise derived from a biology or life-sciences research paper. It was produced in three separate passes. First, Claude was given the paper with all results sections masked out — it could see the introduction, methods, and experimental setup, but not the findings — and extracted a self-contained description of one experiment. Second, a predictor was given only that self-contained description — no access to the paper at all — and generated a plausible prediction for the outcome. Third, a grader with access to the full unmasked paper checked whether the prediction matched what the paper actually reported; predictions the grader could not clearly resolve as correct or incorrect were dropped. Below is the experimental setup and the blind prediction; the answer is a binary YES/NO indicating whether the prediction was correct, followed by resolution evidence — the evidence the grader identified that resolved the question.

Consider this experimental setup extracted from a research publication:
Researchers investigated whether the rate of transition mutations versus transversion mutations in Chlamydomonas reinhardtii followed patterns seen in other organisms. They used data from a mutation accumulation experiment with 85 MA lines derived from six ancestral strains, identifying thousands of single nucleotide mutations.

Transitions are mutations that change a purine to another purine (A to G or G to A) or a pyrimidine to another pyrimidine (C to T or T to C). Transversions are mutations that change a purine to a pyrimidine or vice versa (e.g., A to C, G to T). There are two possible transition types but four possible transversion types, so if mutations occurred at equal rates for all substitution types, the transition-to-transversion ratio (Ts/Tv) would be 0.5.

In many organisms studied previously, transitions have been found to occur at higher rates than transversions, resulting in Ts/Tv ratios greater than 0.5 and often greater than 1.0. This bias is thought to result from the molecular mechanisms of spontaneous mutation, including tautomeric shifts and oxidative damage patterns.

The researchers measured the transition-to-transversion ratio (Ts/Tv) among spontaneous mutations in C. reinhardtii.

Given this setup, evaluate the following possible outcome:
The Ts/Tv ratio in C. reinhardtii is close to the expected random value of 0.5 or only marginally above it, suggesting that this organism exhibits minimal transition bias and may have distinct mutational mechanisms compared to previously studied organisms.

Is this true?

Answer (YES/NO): NO